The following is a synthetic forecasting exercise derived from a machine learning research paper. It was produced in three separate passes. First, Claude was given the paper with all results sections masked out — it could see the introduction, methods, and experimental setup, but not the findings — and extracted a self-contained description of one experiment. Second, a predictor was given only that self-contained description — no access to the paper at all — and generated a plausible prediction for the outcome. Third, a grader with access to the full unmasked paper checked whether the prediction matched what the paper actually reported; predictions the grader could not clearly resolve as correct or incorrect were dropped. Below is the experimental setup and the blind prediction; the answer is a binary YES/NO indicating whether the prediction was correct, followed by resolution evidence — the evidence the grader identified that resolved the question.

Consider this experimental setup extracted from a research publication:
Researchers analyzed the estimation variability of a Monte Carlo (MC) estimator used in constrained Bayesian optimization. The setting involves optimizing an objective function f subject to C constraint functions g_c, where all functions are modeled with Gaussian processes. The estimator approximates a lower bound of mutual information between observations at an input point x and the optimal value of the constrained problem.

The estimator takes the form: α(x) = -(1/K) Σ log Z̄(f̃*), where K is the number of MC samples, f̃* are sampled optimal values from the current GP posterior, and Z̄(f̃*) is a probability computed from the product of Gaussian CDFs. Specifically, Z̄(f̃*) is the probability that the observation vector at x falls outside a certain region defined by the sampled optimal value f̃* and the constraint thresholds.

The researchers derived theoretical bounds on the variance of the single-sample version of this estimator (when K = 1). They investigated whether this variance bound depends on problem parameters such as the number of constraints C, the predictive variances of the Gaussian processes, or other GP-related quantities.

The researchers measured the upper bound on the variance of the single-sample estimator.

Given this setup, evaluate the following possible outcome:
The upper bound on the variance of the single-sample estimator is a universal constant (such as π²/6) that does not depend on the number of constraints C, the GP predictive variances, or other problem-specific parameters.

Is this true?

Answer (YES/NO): YES